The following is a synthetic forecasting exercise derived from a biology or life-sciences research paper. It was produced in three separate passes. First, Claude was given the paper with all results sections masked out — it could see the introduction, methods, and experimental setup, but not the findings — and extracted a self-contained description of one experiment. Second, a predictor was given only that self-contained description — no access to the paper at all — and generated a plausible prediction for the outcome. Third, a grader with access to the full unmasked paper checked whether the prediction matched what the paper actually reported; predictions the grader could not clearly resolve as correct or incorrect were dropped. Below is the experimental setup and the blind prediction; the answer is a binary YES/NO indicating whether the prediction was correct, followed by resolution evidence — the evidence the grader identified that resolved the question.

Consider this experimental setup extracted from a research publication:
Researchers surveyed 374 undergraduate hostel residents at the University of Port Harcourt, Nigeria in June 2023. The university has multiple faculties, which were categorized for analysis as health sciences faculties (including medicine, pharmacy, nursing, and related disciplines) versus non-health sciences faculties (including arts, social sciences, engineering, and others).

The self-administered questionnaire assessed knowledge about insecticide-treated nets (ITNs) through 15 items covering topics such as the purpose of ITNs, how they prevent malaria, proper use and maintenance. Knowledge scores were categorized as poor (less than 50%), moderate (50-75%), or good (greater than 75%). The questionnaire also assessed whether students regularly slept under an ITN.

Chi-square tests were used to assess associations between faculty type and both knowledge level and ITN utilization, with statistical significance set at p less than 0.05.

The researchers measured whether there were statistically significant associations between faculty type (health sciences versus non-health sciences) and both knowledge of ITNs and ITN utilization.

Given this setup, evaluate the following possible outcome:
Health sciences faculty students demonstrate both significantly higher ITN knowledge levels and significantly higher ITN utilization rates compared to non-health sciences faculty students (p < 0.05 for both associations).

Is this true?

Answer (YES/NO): YES